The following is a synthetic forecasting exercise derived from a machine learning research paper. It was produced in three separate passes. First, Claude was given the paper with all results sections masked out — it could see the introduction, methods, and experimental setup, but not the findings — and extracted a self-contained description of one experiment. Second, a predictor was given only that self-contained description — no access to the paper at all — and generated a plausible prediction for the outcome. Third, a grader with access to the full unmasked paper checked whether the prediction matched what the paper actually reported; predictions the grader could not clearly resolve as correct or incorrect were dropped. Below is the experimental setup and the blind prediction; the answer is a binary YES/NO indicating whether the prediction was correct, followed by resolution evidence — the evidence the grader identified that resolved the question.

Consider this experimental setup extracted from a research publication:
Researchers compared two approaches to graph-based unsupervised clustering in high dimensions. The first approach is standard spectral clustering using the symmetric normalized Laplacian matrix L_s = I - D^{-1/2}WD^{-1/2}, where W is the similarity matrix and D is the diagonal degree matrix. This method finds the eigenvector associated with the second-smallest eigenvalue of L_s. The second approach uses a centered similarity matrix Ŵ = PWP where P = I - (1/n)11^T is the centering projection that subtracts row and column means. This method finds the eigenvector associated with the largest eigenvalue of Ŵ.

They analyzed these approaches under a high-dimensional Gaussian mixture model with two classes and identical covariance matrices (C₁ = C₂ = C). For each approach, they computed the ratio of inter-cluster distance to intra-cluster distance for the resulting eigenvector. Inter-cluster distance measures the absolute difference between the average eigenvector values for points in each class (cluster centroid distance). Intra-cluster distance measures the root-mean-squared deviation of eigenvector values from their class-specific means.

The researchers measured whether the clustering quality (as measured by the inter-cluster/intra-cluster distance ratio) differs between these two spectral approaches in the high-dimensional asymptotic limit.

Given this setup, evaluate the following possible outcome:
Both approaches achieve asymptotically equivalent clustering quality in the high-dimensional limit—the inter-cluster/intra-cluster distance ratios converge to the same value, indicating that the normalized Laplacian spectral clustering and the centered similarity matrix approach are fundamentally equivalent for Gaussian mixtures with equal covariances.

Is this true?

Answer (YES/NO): YES